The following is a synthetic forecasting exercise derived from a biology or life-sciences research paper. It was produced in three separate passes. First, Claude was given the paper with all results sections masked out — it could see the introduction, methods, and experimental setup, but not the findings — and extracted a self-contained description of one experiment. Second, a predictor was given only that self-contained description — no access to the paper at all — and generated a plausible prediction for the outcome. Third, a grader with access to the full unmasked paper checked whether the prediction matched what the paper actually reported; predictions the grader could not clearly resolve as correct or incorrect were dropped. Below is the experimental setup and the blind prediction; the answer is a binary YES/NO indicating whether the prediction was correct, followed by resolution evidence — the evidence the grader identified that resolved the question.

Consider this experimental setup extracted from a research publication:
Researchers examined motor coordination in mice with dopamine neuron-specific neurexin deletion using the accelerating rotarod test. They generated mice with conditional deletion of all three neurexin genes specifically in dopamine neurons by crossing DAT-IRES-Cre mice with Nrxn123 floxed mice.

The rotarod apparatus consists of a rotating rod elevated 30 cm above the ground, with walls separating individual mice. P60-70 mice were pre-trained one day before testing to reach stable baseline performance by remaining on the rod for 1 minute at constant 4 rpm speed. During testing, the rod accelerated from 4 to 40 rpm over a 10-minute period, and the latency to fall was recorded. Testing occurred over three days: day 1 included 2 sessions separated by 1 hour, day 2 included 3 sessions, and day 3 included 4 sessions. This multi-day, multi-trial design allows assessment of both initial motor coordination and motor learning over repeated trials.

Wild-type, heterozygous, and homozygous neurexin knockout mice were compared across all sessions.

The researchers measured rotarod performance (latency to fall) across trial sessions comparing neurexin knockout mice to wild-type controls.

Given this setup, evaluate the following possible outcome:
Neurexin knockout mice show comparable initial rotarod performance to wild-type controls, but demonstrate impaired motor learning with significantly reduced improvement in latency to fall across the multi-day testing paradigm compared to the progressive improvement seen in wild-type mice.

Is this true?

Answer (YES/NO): NO